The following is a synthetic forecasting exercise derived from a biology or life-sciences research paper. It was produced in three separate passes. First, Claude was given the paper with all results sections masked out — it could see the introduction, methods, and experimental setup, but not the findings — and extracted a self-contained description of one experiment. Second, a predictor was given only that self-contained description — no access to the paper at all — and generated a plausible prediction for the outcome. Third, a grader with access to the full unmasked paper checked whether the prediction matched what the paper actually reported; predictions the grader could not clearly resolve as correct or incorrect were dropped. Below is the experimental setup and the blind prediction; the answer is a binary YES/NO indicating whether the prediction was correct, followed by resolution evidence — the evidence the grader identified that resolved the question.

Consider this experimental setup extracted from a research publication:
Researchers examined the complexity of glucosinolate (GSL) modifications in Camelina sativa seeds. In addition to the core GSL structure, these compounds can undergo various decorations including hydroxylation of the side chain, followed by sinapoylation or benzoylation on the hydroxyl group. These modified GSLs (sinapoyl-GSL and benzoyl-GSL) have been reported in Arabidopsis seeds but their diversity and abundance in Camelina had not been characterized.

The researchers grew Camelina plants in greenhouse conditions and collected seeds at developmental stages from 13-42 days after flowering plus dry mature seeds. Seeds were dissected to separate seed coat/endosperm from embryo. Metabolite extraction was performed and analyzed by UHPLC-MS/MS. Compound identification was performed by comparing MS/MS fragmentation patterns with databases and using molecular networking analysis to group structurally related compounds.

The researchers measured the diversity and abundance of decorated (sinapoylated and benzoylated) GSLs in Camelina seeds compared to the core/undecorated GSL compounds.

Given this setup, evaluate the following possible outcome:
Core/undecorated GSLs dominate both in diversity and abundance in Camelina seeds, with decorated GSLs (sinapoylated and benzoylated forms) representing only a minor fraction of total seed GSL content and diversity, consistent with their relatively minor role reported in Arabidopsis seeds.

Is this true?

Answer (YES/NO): NO